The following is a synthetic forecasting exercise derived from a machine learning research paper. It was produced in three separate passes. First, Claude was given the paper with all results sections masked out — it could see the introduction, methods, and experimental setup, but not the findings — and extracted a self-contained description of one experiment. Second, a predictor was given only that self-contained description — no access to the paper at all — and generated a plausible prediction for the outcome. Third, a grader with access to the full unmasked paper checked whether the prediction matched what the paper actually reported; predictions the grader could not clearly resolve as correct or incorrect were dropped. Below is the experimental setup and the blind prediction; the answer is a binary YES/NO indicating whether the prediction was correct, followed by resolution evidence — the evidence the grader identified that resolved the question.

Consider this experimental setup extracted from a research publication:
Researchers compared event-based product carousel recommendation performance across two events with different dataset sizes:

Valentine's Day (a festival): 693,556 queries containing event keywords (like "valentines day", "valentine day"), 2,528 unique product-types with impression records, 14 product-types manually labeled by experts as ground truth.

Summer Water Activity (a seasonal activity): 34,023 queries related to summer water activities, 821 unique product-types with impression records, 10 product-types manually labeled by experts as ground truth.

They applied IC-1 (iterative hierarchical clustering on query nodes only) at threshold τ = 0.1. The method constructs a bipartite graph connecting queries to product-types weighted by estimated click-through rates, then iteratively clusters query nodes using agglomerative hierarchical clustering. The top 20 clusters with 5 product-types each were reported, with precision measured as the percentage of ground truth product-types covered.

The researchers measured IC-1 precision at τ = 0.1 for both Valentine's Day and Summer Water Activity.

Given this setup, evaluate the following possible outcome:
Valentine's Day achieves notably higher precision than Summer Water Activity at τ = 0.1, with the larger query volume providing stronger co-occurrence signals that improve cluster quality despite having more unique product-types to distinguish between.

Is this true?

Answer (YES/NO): YES